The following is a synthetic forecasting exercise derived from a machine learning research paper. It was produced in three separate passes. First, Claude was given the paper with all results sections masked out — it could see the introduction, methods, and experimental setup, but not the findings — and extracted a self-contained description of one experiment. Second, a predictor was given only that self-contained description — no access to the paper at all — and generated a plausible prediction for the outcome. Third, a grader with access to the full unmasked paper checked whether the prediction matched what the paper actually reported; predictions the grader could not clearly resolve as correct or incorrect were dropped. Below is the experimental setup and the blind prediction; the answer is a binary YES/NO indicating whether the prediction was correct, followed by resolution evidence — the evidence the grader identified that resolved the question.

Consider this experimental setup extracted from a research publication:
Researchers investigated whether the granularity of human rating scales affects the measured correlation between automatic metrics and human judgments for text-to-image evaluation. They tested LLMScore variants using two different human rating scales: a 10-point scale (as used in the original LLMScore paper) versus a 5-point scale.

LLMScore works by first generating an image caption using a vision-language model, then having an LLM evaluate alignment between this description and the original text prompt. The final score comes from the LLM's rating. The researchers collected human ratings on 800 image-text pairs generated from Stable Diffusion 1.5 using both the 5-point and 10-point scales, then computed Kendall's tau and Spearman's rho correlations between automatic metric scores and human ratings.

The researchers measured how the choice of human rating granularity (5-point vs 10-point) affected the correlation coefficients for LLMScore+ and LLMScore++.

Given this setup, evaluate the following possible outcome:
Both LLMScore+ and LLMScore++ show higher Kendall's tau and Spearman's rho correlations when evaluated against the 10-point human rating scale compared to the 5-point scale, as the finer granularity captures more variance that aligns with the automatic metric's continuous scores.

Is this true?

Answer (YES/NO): NO